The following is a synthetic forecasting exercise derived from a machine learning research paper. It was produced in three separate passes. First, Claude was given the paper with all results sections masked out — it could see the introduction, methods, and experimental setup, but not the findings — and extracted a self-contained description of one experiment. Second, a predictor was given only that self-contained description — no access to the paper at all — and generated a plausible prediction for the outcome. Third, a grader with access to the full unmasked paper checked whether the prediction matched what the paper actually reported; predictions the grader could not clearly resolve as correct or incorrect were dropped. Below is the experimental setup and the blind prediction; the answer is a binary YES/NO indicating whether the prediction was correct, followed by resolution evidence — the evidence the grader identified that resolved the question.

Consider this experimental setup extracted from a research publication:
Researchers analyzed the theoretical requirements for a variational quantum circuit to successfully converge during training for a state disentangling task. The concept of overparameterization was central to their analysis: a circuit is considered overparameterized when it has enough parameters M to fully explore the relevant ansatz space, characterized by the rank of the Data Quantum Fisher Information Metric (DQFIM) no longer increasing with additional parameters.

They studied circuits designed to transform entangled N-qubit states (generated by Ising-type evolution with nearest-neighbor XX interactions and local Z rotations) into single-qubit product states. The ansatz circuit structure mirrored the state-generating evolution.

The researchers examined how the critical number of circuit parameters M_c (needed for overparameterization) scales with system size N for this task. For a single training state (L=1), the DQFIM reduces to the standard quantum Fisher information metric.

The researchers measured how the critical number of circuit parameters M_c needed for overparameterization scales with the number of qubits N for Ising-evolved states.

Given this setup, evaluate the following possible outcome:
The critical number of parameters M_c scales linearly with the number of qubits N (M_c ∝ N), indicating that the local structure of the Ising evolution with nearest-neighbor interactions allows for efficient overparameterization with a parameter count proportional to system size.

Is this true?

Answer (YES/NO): YES